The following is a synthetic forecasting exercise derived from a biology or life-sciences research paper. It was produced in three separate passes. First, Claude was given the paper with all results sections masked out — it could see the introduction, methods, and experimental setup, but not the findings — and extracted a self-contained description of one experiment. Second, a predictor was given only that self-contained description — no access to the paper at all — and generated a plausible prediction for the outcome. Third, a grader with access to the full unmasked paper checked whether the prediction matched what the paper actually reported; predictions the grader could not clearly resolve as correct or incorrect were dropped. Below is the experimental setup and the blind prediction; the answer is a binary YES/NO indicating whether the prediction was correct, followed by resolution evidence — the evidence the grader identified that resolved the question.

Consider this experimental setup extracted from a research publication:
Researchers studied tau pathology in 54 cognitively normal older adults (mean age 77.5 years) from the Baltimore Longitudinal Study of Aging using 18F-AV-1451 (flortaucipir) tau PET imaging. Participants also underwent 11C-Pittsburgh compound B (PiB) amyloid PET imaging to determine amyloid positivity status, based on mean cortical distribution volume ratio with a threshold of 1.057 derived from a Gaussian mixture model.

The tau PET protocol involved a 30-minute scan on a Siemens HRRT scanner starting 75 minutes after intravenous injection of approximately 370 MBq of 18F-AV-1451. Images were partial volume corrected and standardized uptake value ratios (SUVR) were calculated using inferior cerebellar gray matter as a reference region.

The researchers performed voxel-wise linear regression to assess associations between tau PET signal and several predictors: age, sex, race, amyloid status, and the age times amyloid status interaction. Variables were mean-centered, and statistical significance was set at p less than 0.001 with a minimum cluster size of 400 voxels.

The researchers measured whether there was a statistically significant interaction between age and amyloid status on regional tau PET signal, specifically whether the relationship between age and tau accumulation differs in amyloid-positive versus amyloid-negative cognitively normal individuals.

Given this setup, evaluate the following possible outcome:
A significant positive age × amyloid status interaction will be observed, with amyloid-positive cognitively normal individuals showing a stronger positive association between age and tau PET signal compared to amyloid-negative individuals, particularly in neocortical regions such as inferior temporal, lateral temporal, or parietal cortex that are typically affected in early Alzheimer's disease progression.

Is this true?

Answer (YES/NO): YES